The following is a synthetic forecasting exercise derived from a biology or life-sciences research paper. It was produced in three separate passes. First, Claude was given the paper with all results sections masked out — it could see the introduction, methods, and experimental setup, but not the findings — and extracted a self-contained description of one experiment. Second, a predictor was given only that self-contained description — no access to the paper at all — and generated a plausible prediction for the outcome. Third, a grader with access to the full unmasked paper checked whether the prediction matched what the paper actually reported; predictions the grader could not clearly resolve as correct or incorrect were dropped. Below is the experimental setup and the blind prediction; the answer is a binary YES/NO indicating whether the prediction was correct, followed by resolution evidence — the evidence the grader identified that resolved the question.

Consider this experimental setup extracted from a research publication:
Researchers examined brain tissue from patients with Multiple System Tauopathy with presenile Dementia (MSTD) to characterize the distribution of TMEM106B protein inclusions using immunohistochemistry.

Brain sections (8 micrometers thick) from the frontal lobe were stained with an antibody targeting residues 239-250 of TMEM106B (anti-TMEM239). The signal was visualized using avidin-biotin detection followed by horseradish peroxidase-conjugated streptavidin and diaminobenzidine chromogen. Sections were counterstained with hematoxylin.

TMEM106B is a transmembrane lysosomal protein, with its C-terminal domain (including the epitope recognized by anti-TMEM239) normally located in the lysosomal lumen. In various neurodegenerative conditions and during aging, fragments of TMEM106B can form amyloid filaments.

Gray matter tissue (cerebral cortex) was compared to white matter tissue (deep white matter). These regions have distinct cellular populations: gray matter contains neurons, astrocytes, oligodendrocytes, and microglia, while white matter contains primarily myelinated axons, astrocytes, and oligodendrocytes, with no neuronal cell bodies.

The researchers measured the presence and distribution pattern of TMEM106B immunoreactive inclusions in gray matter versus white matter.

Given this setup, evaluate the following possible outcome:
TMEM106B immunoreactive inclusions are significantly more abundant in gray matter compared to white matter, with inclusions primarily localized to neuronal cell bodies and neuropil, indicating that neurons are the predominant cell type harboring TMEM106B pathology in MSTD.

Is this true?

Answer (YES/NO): NO